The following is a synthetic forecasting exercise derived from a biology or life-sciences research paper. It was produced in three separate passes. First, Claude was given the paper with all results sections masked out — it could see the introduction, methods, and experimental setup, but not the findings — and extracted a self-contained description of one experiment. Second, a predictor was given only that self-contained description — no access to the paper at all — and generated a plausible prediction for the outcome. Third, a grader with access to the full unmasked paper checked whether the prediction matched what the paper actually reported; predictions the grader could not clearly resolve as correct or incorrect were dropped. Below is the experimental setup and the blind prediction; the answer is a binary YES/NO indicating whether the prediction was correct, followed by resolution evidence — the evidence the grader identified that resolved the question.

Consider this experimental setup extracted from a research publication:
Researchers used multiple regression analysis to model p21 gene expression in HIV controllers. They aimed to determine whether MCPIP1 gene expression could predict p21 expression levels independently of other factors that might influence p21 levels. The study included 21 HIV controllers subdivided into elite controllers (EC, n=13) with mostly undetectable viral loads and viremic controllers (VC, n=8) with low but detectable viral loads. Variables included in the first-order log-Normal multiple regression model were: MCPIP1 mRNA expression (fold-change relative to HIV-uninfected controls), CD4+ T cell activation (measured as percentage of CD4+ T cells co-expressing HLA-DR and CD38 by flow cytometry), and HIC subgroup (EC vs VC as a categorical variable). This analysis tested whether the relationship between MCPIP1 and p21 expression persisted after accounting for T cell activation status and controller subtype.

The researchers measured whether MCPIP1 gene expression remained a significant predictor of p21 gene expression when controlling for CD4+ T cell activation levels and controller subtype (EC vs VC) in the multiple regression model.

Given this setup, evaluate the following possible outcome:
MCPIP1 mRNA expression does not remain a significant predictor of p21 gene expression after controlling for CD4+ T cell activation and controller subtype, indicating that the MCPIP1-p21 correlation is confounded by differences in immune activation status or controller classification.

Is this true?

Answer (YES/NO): NO